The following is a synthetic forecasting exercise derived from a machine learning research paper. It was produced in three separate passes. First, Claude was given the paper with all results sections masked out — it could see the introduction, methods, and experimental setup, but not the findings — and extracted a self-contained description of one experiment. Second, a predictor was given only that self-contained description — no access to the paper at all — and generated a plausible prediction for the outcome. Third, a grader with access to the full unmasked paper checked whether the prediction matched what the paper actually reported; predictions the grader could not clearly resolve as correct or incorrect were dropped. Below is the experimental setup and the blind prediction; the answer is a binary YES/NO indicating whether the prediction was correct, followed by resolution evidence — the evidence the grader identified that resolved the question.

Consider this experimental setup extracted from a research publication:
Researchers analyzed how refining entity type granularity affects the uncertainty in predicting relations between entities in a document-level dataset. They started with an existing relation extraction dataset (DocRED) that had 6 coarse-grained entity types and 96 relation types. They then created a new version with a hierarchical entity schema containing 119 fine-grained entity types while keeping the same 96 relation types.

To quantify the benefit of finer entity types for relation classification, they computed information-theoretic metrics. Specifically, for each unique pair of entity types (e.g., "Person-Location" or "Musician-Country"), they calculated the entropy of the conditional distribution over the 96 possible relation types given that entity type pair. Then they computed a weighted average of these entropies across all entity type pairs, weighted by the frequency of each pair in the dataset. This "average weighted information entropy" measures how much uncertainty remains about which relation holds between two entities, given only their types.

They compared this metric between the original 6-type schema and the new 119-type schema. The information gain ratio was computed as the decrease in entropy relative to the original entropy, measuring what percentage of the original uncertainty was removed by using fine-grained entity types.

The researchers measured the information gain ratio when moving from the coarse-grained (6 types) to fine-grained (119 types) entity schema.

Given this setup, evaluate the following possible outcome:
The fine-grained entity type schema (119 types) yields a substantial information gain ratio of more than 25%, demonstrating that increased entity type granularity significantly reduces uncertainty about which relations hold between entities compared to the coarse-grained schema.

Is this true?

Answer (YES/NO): YES